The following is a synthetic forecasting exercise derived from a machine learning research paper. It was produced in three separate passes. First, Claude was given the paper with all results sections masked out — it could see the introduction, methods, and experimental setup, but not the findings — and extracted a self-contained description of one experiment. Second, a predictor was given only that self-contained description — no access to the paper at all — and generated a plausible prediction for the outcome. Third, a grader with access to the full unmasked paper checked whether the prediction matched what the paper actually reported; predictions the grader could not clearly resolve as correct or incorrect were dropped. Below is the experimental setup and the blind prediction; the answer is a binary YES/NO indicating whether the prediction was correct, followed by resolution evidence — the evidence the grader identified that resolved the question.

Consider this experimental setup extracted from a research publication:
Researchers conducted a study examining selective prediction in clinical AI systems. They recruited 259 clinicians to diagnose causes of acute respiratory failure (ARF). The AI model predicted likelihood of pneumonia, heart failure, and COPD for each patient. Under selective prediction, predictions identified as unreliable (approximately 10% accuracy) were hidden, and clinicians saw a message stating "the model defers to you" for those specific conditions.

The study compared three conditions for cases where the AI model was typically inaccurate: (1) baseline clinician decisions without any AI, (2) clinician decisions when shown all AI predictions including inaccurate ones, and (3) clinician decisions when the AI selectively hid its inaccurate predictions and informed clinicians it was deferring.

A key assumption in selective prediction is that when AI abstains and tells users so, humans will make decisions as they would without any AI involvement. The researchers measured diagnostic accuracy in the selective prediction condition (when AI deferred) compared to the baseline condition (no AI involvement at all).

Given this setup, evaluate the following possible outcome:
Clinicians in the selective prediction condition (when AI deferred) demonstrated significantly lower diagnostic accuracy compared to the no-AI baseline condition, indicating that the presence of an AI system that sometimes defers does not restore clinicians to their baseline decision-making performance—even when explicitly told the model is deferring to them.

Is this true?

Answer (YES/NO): NO